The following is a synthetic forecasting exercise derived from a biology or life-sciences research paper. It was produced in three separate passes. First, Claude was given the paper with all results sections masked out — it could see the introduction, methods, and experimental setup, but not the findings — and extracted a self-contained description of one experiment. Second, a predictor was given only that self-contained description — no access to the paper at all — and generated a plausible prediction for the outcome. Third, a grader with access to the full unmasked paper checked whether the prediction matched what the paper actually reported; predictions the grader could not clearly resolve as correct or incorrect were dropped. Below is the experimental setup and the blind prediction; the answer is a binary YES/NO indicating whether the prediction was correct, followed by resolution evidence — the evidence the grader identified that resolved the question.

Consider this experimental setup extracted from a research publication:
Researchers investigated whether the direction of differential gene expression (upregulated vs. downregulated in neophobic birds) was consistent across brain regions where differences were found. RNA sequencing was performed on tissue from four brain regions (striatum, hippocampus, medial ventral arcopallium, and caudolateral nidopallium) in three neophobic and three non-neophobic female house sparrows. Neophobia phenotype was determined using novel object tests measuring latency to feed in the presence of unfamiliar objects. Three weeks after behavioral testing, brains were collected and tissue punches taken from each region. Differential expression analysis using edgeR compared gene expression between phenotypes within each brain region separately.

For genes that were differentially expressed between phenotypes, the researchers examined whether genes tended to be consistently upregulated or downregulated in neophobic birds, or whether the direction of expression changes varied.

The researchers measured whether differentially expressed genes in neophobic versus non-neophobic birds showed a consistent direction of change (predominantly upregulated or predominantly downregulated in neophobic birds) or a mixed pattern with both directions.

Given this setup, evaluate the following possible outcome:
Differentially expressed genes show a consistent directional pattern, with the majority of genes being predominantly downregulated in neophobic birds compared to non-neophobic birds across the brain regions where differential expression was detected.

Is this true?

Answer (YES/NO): NO